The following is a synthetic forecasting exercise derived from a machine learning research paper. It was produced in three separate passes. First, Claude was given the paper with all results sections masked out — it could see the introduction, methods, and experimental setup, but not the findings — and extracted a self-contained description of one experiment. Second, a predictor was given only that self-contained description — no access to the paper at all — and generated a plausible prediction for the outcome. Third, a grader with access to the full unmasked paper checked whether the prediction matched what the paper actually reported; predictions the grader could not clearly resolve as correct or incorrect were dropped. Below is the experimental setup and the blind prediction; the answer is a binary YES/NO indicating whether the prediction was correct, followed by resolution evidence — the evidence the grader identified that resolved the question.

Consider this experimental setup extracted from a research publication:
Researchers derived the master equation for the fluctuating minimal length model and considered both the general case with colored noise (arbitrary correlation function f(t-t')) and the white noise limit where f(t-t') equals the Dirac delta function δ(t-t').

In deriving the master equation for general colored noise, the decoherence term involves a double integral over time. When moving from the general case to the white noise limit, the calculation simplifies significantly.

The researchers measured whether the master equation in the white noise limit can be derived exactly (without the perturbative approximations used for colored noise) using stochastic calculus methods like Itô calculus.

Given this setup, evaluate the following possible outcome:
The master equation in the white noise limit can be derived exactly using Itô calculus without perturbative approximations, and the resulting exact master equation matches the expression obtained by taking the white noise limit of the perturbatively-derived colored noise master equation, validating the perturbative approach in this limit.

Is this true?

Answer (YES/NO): YES